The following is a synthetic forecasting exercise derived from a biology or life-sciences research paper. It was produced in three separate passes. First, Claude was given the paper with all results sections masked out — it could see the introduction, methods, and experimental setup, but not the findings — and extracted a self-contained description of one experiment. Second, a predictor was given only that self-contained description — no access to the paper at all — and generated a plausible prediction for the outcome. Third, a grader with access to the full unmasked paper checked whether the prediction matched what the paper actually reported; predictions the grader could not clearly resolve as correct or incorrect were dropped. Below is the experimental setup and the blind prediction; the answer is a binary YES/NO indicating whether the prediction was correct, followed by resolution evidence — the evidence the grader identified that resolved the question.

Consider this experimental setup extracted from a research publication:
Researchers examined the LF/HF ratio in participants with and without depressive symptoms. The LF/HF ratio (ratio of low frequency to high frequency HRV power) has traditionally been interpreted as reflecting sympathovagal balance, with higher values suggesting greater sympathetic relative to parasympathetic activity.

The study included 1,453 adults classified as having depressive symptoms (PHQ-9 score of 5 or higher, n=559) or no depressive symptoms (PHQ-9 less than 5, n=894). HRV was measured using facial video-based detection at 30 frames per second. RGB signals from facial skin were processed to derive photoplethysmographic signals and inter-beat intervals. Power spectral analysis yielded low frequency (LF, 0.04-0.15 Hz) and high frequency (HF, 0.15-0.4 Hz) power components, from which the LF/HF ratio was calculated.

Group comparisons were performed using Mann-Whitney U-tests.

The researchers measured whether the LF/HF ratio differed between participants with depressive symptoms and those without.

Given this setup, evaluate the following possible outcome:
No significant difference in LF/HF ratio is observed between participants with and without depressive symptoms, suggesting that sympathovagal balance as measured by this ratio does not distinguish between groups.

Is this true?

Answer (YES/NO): YES